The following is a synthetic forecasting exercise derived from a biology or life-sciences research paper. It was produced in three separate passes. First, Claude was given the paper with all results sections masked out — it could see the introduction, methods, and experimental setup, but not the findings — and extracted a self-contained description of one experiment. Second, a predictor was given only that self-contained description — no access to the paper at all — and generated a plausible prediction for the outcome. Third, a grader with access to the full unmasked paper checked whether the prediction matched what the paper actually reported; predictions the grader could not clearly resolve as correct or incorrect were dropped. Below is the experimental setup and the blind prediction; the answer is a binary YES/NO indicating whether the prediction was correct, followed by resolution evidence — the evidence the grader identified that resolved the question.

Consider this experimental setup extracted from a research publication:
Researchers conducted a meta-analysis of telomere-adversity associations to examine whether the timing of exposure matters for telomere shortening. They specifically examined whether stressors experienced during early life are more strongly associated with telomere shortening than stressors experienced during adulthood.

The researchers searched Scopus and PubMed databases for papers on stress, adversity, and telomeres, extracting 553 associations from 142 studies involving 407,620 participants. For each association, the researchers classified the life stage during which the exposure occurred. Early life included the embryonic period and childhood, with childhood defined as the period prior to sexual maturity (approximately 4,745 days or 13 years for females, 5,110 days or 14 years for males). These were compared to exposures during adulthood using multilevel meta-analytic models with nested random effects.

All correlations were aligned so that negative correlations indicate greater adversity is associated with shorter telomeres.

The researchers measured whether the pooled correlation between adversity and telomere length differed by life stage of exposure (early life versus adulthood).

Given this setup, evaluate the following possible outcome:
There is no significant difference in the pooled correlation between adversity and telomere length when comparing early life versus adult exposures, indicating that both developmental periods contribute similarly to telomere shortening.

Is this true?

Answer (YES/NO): YES